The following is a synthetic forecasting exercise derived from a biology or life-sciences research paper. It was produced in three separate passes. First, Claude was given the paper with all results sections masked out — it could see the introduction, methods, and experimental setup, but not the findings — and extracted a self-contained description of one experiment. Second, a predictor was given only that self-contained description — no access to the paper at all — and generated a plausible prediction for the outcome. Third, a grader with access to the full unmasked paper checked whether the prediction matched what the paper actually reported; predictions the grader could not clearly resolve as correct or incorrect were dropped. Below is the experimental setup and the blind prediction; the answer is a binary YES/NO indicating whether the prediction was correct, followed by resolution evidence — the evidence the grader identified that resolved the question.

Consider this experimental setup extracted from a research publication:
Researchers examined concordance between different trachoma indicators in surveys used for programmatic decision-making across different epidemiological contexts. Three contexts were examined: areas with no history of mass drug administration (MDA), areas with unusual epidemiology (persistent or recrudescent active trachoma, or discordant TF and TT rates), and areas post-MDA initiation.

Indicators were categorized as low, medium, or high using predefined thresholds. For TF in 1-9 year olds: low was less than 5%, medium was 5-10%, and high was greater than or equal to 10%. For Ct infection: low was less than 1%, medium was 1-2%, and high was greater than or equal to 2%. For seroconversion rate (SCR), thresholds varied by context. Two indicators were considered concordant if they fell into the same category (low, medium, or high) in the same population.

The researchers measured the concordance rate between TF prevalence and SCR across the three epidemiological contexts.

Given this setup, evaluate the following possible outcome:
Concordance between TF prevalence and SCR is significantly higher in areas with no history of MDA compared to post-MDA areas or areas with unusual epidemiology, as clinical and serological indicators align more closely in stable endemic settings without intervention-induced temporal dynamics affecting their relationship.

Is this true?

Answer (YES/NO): YES